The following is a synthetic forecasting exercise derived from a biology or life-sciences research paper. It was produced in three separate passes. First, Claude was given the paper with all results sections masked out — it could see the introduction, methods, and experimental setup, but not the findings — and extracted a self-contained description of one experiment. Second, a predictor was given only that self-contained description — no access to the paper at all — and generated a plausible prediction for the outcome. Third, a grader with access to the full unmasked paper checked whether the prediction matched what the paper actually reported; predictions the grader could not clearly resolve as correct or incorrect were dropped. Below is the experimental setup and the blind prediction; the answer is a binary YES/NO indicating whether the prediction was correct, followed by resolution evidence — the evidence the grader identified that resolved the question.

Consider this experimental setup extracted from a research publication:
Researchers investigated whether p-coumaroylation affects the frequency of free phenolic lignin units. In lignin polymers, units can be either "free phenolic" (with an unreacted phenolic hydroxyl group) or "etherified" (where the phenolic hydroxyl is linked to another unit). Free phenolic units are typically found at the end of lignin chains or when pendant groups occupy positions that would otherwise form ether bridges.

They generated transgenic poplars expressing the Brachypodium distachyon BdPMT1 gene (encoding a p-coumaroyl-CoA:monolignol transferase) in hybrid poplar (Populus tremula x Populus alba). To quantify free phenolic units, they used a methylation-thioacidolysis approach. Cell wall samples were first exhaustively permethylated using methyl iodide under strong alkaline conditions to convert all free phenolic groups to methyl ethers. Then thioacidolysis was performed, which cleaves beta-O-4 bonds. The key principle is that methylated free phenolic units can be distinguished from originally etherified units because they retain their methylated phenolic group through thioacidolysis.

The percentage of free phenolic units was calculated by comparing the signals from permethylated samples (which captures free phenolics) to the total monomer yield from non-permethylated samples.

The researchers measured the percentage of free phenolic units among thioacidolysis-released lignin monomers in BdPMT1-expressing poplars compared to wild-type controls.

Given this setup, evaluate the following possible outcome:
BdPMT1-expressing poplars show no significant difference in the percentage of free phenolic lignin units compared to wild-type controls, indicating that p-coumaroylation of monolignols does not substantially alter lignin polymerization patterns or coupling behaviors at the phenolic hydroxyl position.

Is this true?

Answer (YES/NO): NO